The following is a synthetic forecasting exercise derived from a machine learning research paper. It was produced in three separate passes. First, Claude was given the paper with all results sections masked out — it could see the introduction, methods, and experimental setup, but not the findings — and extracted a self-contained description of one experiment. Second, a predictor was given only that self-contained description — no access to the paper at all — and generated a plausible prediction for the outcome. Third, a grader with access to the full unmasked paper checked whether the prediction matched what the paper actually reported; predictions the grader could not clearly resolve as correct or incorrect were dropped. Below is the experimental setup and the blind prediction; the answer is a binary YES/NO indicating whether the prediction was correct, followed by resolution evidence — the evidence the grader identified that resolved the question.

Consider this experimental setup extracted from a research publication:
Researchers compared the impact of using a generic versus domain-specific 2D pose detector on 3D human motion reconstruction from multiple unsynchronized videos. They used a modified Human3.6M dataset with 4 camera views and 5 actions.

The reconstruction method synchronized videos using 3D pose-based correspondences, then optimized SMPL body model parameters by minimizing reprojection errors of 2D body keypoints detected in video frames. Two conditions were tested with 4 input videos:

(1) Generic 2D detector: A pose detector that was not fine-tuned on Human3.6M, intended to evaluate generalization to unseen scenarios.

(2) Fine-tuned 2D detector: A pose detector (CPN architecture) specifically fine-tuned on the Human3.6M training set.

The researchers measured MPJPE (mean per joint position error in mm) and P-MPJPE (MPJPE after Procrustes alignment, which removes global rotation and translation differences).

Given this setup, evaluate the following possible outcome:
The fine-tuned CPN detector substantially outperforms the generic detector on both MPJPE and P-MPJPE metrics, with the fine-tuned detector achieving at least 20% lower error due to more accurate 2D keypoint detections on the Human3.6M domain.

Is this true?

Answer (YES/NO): NO